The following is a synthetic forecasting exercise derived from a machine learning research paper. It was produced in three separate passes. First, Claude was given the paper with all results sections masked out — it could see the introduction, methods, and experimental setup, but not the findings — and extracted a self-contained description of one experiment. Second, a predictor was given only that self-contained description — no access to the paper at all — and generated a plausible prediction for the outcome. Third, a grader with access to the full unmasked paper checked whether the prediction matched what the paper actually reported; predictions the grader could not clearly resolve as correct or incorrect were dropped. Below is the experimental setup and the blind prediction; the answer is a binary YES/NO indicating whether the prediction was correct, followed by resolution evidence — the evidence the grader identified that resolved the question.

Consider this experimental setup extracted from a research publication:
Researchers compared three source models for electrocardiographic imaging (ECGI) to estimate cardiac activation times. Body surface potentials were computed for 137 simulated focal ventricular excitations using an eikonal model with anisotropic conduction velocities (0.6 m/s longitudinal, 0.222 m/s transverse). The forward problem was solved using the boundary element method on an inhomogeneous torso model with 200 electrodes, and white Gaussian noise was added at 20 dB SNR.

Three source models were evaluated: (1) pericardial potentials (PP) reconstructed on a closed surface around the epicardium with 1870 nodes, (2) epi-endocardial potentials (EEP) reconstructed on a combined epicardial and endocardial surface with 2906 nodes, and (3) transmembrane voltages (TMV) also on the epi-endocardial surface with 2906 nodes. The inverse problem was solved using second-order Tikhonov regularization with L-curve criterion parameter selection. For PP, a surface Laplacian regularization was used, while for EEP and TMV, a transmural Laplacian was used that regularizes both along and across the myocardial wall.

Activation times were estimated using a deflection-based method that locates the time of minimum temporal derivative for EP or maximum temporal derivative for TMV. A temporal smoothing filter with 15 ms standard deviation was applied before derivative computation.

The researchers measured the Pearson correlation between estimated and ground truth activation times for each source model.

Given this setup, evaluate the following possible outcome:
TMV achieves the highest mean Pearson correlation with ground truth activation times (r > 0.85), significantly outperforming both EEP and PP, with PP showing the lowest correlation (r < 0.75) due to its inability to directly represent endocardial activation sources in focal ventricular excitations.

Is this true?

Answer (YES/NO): NO